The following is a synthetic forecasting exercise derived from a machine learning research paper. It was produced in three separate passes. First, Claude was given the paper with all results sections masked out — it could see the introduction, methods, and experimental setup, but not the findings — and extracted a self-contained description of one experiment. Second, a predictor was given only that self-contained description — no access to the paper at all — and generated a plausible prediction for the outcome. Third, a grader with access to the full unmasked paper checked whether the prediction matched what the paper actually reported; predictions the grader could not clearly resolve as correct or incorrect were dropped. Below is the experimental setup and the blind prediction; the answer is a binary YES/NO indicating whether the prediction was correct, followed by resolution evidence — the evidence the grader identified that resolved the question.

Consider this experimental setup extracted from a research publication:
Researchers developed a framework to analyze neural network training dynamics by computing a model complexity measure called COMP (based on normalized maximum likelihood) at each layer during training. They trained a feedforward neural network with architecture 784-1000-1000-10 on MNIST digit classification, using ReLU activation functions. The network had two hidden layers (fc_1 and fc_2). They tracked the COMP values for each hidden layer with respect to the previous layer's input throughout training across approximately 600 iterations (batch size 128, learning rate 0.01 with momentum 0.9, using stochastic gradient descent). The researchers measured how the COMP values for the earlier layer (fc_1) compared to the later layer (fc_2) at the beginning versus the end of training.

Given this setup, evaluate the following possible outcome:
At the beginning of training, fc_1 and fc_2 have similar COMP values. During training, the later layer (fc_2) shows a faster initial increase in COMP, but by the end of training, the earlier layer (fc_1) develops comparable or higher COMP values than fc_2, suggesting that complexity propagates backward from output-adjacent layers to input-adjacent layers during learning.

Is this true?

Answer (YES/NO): NO